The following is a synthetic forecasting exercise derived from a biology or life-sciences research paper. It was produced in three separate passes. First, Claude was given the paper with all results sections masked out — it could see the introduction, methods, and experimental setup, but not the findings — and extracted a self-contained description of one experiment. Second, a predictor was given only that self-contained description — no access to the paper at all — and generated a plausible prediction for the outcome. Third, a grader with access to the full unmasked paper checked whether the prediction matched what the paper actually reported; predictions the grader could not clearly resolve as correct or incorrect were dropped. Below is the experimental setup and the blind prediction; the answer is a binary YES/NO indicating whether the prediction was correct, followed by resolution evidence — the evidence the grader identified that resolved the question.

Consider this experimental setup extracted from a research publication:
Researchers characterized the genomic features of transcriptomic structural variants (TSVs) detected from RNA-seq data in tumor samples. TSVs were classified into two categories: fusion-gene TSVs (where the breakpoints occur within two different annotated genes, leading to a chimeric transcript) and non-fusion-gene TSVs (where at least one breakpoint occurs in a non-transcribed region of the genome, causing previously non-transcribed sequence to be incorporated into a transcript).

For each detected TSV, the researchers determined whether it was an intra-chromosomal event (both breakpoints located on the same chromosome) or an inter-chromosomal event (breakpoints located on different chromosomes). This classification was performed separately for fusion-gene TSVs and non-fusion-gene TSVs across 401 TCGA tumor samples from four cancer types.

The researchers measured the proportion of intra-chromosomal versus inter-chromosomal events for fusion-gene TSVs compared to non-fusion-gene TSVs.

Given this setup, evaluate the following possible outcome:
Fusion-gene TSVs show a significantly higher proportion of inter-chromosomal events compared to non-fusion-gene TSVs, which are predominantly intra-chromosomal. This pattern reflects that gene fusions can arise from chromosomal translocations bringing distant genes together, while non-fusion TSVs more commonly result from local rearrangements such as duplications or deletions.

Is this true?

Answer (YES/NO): YES